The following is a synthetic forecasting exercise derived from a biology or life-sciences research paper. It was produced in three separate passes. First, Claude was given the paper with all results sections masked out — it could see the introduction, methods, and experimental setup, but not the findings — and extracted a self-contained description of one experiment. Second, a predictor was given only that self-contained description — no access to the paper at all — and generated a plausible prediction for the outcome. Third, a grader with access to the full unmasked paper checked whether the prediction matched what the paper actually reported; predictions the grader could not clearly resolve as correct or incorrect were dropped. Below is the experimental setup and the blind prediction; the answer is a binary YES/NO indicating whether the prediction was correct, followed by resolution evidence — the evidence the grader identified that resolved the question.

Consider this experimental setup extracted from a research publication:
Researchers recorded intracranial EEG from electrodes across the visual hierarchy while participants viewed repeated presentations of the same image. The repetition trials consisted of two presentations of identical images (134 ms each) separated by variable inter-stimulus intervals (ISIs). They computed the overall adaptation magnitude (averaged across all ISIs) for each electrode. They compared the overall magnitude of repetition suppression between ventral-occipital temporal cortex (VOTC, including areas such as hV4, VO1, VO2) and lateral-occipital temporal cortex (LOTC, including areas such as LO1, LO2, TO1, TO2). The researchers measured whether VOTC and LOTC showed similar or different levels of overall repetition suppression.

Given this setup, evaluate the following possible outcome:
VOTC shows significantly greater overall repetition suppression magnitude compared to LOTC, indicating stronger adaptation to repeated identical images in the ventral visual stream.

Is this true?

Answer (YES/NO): NO